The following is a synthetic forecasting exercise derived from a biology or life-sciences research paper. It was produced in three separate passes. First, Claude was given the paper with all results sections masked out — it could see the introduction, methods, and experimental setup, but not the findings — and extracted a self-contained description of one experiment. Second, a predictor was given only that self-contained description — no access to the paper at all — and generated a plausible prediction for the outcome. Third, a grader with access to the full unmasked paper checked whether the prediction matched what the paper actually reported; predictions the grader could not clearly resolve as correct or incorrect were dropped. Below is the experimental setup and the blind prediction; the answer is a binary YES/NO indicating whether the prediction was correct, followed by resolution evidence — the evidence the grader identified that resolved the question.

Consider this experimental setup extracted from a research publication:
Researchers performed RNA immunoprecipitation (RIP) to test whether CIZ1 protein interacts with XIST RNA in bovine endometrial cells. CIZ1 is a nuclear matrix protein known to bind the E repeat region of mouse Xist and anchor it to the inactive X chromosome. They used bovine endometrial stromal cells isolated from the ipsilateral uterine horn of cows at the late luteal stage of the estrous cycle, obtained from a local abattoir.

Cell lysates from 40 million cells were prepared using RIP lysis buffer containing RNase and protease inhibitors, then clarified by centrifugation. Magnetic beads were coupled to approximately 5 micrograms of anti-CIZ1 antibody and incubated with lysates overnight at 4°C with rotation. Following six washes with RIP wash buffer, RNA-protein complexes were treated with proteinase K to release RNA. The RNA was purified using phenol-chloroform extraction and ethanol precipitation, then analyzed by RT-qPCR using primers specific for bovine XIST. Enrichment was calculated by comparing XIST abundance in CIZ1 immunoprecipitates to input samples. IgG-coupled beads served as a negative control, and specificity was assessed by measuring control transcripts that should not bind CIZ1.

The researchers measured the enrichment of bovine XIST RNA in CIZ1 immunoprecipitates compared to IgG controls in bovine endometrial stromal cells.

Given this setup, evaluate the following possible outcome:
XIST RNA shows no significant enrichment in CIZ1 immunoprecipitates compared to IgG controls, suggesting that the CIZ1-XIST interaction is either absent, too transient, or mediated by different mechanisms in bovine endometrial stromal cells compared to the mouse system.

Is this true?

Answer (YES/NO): NO